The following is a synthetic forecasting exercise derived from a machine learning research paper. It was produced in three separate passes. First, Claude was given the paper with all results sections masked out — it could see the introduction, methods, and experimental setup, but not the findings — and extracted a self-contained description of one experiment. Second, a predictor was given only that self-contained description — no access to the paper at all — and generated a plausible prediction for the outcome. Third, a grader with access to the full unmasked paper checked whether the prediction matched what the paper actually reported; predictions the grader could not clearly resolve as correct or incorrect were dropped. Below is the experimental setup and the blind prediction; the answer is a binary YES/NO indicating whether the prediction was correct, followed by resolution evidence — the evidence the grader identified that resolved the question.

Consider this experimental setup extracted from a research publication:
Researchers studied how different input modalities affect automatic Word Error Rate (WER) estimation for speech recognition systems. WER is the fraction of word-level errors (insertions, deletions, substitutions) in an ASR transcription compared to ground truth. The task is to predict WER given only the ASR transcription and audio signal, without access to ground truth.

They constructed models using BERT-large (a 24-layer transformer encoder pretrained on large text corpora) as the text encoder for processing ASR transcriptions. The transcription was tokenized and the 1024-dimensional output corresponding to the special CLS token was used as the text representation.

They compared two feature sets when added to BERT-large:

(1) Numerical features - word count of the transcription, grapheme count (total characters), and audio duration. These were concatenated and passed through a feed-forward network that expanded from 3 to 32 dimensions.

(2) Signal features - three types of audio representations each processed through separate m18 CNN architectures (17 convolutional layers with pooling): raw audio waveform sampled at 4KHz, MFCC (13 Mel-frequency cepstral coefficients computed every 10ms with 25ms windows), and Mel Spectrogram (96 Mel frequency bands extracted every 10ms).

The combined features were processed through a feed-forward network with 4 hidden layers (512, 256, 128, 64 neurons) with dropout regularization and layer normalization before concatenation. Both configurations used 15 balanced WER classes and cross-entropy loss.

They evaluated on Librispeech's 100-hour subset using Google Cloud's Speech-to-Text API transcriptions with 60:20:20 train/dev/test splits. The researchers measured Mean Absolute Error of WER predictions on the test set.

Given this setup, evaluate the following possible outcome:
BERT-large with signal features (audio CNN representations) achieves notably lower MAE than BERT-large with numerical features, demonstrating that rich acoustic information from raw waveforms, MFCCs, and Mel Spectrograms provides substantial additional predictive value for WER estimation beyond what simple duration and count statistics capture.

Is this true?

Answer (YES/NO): YES